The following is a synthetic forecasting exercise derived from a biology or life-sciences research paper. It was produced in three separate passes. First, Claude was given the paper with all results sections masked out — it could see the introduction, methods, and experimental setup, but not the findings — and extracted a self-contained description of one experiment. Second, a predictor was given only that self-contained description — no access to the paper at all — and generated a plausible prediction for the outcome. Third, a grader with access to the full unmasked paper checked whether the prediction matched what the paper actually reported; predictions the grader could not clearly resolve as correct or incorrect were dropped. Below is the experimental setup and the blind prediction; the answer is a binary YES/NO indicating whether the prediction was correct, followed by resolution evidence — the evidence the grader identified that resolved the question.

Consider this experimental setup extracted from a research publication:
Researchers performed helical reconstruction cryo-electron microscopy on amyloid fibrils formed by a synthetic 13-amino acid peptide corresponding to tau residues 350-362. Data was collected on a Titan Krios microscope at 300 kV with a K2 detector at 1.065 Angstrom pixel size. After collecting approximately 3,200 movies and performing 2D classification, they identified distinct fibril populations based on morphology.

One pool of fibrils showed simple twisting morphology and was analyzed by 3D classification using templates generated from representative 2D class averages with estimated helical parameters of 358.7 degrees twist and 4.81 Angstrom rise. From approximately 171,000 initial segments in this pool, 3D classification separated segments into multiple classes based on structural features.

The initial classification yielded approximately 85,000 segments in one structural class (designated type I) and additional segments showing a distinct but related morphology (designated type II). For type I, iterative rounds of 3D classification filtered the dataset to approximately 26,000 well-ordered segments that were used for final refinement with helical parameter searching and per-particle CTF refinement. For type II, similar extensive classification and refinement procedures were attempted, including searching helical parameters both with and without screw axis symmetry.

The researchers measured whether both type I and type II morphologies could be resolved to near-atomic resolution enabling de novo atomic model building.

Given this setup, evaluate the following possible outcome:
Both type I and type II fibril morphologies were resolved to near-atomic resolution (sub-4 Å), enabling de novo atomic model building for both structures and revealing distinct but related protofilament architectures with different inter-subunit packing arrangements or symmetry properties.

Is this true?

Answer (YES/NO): NO